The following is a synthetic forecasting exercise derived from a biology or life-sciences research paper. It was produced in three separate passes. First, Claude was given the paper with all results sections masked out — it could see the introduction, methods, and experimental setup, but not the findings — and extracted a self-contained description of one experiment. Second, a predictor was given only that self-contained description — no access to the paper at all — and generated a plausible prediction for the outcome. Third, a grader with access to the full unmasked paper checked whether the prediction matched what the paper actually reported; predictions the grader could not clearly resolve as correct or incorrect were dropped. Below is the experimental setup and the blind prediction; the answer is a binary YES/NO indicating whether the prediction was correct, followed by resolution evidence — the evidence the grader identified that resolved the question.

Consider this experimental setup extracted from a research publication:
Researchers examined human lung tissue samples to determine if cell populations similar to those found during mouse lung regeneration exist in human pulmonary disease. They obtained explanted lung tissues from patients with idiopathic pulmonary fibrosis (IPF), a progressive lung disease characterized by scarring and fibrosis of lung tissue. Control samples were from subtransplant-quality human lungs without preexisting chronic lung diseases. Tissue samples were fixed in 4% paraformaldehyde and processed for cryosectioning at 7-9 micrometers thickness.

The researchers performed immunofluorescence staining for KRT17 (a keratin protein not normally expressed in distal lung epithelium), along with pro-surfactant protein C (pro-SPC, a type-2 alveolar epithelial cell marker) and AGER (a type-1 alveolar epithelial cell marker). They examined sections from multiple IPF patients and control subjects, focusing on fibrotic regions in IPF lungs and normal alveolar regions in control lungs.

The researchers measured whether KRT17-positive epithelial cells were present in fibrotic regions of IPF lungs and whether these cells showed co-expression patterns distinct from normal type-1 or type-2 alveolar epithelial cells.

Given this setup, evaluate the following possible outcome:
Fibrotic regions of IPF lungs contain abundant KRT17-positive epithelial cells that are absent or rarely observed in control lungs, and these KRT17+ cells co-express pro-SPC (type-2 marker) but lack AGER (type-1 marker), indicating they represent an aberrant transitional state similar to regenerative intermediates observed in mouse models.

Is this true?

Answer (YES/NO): NO